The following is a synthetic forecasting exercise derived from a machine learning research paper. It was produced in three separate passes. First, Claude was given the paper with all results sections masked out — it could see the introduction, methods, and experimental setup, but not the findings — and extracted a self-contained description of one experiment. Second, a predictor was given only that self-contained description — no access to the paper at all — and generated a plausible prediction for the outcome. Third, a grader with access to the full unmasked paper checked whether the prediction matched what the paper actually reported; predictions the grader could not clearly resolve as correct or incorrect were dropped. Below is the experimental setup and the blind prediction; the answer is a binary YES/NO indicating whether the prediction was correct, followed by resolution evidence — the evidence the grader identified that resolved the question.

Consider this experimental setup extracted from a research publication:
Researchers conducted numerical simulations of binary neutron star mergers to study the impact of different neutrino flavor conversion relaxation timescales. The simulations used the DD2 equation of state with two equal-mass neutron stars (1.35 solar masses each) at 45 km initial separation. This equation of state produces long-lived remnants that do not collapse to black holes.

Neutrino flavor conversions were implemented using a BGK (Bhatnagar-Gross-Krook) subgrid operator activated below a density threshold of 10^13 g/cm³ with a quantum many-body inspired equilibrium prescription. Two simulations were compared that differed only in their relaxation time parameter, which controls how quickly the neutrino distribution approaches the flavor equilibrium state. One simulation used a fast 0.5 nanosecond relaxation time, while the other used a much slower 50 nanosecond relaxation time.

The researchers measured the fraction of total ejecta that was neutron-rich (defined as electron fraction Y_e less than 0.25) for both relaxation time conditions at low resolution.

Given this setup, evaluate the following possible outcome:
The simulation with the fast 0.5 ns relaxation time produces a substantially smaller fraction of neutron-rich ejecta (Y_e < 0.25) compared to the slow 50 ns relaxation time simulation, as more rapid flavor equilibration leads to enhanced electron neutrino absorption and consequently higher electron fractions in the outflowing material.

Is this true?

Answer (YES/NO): NO